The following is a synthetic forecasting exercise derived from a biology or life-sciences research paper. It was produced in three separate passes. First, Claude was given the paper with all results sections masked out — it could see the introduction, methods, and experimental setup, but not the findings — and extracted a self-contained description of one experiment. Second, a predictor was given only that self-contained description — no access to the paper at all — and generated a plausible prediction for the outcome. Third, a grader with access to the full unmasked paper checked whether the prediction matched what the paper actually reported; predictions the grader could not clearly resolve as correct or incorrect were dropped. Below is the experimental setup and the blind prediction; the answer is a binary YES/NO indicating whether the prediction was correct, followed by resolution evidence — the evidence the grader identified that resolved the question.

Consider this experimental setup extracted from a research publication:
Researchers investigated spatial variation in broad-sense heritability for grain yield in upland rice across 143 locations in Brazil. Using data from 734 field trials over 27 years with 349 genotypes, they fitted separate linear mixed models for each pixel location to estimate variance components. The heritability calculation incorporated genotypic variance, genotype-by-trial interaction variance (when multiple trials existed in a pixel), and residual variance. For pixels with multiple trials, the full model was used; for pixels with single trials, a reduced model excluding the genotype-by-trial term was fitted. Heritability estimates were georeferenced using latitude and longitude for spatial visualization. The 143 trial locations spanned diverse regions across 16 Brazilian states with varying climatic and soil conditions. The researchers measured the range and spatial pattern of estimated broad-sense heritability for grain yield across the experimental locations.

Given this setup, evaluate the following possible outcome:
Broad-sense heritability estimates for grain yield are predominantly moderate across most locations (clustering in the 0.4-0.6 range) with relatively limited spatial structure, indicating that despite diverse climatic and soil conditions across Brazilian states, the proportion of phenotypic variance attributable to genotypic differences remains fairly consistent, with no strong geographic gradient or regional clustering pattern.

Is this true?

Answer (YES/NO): NO